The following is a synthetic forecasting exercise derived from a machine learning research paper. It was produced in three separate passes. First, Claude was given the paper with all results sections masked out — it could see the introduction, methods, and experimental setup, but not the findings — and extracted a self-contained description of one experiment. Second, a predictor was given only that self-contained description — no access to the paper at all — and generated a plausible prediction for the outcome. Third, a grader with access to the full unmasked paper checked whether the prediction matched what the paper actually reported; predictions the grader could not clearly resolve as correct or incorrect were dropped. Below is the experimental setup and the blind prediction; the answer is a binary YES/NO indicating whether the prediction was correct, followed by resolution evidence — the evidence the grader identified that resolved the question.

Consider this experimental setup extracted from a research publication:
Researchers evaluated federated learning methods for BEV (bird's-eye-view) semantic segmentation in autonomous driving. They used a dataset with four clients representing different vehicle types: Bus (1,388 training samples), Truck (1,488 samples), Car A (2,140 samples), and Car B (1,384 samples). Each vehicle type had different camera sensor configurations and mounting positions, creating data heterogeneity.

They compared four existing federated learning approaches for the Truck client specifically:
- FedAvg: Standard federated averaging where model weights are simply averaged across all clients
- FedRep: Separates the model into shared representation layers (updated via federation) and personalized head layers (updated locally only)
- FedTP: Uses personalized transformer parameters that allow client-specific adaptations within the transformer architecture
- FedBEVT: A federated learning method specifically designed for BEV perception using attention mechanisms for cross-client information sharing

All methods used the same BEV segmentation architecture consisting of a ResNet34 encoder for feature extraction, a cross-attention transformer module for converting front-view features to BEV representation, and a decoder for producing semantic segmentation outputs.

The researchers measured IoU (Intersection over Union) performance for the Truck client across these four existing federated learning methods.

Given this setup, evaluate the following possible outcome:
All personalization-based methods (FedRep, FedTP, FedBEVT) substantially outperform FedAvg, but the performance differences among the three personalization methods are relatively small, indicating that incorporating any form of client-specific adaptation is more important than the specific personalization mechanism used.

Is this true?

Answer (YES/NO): NO